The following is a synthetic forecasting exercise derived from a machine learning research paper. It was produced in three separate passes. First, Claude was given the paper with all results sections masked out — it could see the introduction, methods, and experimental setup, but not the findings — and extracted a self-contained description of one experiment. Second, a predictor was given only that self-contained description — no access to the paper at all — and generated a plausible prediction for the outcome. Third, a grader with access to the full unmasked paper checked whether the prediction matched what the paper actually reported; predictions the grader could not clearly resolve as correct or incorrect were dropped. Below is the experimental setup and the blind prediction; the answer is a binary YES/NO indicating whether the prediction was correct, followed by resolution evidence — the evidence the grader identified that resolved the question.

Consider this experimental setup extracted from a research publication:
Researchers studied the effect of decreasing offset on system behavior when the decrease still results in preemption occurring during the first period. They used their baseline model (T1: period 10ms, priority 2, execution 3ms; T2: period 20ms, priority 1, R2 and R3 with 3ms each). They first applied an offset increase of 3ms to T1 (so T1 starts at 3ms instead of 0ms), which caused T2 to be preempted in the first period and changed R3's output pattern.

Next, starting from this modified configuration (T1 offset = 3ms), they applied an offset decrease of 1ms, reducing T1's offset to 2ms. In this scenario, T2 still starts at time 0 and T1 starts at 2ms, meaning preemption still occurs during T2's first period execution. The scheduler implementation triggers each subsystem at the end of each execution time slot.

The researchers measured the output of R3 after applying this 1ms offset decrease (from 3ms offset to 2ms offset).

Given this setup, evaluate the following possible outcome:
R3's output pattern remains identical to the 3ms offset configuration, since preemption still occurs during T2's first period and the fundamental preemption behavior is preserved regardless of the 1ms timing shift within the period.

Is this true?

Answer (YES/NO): NO